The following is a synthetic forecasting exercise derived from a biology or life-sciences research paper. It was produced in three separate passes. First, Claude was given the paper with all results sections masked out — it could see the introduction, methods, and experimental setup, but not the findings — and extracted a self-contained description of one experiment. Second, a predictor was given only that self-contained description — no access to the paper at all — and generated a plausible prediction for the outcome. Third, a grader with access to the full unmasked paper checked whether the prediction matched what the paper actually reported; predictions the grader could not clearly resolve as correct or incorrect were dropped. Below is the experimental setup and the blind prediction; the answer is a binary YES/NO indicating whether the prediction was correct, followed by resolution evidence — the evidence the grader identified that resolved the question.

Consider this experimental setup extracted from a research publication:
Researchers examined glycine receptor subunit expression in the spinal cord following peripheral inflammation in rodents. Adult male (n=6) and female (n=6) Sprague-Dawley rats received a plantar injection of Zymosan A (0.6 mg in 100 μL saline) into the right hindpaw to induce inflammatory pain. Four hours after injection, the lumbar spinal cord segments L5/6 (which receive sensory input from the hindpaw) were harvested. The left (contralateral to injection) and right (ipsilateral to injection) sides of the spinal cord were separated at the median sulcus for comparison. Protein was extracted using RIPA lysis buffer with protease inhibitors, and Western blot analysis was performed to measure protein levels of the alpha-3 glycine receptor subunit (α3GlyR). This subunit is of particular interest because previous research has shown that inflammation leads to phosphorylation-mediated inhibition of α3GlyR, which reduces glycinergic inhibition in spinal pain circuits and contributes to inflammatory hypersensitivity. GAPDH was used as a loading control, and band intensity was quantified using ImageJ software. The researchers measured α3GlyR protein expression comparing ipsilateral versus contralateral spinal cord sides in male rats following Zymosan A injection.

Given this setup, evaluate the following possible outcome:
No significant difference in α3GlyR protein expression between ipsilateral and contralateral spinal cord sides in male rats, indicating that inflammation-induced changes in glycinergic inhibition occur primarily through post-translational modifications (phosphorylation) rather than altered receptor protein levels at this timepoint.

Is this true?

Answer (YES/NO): NO